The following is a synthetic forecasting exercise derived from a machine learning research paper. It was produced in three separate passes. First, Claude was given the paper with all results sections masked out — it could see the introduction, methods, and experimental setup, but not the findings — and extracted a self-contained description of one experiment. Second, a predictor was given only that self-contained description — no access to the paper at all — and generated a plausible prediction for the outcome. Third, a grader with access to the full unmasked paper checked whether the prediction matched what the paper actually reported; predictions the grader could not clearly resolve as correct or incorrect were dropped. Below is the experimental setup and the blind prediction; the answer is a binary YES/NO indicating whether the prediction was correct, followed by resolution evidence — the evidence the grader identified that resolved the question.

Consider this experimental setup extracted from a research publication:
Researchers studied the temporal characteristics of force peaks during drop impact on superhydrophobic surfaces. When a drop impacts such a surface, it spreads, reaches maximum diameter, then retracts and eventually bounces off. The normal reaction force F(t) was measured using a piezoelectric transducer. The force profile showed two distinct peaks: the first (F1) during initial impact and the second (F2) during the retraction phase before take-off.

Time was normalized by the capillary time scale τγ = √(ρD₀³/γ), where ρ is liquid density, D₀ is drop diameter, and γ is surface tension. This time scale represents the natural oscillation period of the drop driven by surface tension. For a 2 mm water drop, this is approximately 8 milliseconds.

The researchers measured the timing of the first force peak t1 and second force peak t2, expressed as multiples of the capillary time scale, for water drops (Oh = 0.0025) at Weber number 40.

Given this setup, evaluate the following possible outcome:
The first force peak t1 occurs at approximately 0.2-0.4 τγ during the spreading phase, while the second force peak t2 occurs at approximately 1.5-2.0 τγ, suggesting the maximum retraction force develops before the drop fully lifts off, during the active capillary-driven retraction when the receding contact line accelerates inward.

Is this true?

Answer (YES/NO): NO